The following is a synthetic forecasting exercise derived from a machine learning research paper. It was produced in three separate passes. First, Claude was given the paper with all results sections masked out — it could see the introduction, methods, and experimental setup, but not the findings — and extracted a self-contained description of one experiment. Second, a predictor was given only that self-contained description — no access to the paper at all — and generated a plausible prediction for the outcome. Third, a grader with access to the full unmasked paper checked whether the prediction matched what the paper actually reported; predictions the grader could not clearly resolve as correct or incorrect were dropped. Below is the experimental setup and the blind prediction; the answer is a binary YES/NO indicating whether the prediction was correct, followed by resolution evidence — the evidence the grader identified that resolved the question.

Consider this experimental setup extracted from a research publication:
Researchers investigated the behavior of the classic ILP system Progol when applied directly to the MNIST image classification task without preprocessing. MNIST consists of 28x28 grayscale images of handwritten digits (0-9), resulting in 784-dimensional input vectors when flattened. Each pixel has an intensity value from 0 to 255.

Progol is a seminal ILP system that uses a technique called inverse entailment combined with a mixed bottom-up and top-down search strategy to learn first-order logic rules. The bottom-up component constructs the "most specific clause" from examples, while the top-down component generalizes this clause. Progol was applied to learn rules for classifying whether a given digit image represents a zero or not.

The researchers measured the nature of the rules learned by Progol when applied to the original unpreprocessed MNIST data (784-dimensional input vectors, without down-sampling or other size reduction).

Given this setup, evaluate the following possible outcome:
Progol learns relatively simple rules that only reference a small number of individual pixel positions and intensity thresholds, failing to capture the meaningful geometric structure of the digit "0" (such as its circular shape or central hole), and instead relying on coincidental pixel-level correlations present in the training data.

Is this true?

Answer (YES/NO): NO